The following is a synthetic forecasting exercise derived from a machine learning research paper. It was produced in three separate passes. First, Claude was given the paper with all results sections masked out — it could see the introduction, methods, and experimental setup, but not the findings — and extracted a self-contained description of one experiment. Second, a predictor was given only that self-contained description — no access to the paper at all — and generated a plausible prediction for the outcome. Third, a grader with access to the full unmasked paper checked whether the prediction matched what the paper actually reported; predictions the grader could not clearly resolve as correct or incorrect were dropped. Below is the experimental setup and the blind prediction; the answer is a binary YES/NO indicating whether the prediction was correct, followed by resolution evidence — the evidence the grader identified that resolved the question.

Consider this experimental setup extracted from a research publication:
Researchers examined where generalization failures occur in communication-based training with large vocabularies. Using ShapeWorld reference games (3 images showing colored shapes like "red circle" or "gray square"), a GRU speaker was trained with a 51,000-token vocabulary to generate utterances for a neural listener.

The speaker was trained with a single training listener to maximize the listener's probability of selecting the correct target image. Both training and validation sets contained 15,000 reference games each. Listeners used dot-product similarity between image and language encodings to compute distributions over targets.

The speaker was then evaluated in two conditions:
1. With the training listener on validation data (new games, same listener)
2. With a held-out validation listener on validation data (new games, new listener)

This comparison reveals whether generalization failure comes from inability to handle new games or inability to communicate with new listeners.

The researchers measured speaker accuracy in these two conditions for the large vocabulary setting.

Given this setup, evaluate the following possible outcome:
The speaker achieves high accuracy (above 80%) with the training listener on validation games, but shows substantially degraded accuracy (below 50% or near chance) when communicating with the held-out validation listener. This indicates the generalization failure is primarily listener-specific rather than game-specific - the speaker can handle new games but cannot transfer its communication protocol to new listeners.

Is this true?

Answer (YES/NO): YES